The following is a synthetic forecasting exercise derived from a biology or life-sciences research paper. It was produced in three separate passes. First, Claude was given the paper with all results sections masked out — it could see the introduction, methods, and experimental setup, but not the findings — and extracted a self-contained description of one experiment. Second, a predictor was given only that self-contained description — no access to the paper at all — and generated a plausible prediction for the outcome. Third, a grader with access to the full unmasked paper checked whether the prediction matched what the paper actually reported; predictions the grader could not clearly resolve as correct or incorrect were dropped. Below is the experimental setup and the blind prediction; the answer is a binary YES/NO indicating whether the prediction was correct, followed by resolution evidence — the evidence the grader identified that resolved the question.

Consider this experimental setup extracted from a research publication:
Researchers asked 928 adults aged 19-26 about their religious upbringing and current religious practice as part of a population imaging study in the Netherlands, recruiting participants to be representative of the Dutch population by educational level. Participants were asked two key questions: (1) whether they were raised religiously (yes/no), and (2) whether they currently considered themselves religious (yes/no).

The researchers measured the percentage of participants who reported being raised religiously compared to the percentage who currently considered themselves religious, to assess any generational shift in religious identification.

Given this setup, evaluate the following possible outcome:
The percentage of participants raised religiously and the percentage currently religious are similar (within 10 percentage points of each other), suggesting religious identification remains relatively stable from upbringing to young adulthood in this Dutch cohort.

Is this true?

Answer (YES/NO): NO